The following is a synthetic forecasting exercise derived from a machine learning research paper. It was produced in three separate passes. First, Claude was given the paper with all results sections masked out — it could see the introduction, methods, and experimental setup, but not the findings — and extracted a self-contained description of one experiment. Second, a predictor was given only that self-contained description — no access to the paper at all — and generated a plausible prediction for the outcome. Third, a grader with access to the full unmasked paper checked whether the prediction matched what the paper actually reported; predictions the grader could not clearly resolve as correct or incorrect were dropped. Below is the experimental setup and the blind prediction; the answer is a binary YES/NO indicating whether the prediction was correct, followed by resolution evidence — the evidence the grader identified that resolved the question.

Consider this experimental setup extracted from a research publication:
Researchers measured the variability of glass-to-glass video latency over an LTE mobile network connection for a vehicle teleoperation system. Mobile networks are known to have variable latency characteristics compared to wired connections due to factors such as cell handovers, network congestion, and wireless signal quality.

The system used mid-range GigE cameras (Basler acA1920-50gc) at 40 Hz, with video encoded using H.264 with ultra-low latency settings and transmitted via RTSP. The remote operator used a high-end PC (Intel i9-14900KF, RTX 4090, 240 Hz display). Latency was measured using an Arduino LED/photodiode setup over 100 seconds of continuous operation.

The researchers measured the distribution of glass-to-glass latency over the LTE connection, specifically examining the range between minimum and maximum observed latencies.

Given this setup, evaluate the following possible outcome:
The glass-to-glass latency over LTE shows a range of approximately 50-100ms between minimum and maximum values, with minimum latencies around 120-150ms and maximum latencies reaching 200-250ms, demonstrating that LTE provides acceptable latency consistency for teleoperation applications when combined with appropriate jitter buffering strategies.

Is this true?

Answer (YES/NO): YES